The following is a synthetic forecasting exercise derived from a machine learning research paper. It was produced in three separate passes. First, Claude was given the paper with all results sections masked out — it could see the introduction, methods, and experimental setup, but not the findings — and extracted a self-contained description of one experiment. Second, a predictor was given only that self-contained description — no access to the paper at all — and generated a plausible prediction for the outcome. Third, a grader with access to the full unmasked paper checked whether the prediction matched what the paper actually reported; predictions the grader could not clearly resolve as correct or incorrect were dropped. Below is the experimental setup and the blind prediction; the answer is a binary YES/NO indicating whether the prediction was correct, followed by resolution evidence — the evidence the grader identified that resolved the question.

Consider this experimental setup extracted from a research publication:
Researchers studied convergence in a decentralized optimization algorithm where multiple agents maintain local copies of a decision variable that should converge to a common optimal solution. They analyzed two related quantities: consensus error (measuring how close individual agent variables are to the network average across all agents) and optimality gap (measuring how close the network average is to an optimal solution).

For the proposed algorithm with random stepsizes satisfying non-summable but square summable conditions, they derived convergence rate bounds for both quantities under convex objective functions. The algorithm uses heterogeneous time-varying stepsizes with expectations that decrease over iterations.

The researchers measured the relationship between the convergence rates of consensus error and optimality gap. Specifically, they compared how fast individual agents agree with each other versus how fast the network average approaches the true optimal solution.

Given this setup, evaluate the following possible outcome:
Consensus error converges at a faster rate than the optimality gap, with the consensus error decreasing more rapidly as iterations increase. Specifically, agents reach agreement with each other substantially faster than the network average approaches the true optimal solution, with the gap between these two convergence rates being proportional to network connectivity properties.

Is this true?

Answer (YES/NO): NO